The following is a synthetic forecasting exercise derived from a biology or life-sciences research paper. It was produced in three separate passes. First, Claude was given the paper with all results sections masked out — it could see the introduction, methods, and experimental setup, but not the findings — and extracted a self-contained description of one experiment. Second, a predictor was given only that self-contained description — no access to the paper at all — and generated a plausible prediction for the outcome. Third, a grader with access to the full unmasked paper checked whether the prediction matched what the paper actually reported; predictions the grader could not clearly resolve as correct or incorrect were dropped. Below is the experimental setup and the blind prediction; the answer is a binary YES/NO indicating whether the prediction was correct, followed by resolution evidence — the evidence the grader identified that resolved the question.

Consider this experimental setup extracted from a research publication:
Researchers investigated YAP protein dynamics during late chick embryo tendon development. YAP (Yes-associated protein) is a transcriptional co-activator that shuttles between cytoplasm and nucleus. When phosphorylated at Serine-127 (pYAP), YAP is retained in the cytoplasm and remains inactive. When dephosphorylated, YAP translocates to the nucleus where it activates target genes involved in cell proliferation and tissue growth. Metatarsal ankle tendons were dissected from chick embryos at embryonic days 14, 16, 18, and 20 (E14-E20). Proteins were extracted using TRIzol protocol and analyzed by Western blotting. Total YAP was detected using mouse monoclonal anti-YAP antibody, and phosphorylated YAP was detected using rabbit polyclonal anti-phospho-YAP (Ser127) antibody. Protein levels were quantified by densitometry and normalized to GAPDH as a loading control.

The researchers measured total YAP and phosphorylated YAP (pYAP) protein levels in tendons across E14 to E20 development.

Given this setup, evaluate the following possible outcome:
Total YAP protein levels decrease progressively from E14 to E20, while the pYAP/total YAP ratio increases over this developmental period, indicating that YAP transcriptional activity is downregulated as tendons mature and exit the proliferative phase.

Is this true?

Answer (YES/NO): NO